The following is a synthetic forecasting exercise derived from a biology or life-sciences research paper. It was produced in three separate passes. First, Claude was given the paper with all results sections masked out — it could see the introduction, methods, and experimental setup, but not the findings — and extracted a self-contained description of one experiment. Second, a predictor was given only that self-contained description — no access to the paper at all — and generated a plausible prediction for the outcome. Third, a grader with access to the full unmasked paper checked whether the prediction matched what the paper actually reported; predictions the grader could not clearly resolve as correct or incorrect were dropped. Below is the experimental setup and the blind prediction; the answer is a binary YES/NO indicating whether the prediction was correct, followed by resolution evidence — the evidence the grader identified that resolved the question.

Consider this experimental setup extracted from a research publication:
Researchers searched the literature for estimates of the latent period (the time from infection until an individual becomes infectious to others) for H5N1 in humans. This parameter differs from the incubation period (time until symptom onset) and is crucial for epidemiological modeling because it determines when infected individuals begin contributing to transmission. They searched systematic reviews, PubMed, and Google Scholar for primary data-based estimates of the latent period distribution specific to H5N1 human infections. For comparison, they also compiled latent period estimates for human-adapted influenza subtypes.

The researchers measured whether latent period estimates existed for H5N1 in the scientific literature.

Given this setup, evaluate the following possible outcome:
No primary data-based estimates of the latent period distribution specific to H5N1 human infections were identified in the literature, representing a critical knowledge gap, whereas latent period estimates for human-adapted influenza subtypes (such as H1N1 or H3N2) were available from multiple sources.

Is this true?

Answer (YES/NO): YES